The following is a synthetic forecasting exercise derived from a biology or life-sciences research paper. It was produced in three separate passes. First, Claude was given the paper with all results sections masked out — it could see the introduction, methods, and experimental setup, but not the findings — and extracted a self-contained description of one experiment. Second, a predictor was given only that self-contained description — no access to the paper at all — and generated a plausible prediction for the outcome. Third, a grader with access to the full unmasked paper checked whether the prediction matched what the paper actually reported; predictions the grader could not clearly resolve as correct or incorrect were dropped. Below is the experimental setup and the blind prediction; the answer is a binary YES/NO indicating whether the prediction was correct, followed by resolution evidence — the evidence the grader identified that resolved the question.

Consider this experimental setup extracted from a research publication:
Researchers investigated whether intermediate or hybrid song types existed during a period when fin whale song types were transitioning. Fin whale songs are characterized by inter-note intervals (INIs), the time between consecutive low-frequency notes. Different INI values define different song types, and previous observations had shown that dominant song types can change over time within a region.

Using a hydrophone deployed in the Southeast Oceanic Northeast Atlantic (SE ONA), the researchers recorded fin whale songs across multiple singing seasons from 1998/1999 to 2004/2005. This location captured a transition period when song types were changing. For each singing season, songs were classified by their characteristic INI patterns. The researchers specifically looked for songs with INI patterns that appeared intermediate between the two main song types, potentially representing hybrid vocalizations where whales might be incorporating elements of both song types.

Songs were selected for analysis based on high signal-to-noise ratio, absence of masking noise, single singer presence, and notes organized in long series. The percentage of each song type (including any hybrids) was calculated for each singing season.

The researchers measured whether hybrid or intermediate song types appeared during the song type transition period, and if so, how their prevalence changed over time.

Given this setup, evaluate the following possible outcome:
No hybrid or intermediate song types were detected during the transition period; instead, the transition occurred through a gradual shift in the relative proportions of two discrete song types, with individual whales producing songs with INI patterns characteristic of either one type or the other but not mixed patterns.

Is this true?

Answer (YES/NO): NO